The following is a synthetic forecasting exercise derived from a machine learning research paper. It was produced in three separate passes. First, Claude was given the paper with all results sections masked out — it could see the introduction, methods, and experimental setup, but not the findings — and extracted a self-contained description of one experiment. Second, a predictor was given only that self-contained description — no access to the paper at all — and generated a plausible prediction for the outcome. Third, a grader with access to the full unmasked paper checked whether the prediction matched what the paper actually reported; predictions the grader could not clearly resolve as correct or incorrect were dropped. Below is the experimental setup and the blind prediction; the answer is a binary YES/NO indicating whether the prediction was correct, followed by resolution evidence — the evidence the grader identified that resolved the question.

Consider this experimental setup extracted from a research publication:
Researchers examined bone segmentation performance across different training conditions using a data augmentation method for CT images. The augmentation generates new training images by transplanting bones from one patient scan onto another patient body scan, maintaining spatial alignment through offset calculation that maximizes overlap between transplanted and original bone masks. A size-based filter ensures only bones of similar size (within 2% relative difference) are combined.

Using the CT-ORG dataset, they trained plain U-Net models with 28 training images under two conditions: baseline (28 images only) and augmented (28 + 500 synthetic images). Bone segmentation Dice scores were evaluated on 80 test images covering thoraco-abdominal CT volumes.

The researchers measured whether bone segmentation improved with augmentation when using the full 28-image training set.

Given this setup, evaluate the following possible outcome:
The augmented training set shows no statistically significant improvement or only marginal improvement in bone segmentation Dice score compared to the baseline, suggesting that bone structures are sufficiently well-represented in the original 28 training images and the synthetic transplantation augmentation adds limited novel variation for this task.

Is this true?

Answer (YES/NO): NO